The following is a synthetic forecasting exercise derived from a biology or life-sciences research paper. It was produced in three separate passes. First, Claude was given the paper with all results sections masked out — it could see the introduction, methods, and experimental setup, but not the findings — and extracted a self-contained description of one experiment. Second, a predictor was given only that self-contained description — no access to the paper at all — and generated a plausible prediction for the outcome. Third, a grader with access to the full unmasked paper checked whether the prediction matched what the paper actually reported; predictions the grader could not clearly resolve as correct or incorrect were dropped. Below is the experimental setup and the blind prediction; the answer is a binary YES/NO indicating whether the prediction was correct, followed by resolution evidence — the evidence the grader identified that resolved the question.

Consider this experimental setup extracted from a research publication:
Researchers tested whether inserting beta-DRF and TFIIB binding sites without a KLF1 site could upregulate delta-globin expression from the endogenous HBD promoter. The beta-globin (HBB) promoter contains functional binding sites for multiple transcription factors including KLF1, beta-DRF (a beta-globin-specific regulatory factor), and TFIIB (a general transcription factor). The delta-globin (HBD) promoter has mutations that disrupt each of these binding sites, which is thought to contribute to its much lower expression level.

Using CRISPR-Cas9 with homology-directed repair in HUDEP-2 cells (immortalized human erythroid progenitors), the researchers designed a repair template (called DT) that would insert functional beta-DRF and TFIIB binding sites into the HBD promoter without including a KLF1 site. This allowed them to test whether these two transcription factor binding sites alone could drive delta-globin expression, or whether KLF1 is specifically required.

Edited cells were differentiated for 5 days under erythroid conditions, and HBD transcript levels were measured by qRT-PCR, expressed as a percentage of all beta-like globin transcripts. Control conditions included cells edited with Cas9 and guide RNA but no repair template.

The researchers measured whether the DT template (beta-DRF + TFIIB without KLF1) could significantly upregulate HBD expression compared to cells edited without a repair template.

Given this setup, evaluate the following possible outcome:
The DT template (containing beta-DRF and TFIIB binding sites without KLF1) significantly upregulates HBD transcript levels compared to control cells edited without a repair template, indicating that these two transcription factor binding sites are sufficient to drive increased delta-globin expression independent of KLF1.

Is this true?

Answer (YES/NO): NO